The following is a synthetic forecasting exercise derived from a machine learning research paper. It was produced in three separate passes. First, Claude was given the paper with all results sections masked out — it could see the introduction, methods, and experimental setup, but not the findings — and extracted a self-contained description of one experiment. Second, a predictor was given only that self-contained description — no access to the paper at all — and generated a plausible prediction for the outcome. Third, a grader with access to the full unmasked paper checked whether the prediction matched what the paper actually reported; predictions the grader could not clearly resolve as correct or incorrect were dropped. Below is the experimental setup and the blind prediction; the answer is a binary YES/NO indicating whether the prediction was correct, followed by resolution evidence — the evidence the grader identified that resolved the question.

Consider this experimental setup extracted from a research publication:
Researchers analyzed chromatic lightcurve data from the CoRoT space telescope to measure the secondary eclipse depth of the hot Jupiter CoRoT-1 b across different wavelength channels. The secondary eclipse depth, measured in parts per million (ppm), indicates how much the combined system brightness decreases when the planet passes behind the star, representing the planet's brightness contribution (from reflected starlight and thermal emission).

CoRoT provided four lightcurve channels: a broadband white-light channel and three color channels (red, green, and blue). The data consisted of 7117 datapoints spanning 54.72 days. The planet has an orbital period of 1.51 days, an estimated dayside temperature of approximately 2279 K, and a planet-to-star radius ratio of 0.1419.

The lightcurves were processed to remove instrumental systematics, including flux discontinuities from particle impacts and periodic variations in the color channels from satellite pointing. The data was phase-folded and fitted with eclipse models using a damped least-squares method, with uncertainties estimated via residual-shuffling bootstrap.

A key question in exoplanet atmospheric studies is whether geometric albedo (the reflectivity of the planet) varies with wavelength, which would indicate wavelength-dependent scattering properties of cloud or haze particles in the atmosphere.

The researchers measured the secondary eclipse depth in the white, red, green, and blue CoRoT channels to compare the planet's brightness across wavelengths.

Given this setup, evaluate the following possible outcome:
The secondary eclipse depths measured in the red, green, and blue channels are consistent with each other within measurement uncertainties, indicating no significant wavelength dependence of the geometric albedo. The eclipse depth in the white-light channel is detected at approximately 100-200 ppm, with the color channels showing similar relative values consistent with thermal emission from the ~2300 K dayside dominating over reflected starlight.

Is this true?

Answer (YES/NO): NO